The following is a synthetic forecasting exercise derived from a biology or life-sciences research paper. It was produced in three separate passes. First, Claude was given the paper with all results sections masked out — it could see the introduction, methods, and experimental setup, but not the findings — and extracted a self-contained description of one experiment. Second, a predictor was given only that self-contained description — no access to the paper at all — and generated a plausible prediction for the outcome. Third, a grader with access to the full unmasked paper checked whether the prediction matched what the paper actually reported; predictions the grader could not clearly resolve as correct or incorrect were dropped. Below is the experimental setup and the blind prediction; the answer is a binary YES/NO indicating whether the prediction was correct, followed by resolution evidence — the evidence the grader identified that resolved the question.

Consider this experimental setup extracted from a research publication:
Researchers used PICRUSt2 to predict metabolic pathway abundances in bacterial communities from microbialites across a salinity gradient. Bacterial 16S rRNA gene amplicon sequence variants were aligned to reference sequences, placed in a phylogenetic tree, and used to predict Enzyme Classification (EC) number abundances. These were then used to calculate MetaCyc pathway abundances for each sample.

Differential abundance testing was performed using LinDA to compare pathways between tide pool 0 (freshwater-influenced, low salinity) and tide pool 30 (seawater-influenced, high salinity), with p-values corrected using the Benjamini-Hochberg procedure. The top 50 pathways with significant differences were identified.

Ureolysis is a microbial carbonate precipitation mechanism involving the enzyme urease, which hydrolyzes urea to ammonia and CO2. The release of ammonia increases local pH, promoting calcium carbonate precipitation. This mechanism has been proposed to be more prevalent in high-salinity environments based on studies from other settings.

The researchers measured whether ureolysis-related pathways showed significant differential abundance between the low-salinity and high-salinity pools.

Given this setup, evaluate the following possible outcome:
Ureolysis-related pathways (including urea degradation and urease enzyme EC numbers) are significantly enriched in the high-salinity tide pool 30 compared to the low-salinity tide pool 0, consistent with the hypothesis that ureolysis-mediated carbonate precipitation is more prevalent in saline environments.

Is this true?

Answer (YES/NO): YES